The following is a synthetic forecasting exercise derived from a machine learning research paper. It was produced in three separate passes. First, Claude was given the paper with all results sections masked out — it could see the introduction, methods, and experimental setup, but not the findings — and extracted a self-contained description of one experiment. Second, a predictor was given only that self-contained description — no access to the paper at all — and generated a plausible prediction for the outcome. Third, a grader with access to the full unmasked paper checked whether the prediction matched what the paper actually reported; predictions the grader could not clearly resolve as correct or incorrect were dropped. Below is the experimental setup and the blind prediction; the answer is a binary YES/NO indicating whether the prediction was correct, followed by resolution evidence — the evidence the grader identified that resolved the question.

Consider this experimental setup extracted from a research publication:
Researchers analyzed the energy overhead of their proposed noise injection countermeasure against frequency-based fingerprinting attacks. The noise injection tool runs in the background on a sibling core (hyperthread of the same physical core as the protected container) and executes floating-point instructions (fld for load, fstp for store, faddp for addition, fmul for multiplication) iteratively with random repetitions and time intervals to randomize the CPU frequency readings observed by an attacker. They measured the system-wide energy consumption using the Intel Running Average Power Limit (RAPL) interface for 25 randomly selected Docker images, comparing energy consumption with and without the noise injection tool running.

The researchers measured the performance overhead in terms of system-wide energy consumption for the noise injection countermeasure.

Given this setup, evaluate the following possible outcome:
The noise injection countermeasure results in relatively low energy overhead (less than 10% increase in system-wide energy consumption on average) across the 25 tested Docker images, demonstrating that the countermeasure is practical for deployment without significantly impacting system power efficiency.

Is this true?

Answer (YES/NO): NO